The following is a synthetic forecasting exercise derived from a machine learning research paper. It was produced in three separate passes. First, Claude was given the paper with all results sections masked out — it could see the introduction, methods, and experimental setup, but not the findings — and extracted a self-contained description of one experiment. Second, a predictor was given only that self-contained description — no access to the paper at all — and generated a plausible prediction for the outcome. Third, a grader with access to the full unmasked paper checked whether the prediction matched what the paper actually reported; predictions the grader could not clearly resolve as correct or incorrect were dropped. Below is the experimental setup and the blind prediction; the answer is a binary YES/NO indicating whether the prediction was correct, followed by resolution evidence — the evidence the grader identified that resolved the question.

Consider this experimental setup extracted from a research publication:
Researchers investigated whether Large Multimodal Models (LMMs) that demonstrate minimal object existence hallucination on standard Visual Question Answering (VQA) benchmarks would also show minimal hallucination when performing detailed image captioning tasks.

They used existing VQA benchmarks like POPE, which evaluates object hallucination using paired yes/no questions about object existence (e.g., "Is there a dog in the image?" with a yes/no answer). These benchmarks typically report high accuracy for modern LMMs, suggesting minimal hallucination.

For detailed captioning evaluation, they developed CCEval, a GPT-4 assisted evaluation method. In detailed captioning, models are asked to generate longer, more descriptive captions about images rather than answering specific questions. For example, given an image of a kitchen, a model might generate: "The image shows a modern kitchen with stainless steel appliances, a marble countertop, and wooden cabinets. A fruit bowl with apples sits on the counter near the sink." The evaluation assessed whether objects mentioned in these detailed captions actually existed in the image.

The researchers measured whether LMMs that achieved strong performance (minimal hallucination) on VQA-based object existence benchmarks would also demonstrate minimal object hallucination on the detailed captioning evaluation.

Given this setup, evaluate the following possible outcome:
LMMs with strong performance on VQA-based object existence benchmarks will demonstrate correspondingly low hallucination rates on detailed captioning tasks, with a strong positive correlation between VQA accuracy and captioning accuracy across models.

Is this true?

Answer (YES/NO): NO